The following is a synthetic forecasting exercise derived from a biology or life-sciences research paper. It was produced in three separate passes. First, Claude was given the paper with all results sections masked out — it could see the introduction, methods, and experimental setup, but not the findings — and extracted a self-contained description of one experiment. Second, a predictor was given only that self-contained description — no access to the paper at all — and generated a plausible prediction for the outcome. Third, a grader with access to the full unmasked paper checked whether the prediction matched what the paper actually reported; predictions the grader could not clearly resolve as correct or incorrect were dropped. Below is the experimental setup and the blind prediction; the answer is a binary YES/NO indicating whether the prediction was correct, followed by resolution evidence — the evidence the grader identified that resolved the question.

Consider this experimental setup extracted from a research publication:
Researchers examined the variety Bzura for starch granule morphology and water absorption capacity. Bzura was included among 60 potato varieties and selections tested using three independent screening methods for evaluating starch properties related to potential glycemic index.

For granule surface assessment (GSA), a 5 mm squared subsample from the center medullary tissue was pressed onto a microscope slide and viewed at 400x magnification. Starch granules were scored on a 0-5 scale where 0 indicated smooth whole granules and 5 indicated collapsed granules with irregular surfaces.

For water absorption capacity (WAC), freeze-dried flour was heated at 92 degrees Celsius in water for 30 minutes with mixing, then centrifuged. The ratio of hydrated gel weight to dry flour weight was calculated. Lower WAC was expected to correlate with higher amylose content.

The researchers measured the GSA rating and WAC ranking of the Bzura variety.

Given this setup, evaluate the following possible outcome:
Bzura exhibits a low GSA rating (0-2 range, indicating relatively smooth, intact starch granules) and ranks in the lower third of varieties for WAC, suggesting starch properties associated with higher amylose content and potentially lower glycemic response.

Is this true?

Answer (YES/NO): NO